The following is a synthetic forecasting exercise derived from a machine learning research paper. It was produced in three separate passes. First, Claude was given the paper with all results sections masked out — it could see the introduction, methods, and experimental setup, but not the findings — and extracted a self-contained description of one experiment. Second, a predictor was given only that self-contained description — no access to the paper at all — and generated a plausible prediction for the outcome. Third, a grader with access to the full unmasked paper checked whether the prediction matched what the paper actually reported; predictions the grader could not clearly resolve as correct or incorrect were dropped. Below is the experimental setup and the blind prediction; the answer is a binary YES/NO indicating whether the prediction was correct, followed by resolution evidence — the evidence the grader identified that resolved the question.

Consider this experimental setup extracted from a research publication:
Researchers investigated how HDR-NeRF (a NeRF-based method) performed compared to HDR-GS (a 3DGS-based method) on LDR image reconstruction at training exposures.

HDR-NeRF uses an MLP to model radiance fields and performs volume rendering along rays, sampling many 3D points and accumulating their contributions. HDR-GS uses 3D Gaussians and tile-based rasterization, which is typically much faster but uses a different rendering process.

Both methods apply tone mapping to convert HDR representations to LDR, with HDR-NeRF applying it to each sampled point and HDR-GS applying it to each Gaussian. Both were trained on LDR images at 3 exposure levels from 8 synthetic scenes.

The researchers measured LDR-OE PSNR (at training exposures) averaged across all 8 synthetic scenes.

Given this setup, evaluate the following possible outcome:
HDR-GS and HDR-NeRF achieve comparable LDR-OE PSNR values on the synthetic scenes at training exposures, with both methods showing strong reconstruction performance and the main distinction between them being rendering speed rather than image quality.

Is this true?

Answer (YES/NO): YES